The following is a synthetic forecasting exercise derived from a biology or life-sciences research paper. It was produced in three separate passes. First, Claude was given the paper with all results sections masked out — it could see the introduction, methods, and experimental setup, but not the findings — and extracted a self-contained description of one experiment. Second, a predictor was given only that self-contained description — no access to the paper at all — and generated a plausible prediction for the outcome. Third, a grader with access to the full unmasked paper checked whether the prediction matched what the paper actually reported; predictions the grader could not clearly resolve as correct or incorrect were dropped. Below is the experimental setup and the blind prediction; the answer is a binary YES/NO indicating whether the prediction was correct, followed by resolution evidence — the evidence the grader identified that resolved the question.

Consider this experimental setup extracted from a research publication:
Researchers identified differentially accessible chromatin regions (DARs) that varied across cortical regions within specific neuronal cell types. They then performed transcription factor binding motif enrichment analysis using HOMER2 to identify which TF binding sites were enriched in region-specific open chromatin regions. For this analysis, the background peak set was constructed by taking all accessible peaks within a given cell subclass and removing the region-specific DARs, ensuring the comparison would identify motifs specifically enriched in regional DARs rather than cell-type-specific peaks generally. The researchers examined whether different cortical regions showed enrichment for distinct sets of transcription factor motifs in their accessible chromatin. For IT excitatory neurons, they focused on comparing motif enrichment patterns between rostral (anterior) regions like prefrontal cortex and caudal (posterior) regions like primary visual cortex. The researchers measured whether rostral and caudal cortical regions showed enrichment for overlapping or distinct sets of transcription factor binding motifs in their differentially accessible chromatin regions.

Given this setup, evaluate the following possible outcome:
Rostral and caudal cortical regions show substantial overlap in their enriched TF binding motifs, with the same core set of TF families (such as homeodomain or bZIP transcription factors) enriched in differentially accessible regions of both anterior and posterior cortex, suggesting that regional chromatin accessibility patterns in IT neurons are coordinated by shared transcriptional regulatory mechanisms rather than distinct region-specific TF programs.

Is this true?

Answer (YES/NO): NO